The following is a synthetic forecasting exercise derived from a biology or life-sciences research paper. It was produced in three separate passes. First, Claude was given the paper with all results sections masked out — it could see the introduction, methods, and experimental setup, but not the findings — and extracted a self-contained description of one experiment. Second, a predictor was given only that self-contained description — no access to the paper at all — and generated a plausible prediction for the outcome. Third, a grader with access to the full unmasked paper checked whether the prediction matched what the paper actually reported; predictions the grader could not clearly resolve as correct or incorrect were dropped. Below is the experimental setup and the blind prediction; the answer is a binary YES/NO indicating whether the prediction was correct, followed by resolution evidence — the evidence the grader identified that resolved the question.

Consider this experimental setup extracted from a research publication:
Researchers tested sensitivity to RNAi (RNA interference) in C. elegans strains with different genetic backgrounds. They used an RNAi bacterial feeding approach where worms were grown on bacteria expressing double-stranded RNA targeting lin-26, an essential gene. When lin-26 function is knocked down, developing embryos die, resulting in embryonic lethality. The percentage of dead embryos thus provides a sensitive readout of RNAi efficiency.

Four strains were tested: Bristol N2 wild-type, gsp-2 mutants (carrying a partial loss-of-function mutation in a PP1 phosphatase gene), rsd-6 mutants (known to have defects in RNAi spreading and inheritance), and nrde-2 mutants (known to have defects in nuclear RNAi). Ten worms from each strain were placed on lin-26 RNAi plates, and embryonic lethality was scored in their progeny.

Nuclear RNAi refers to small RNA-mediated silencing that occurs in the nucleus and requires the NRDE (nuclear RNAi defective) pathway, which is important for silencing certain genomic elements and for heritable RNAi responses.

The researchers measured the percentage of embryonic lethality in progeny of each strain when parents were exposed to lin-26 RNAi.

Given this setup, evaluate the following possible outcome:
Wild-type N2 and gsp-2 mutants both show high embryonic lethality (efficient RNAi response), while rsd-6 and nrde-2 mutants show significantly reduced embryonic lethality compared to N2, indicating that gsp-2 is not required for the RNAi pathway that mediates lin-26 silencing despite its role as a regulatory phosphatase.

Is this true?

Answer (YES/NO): YES